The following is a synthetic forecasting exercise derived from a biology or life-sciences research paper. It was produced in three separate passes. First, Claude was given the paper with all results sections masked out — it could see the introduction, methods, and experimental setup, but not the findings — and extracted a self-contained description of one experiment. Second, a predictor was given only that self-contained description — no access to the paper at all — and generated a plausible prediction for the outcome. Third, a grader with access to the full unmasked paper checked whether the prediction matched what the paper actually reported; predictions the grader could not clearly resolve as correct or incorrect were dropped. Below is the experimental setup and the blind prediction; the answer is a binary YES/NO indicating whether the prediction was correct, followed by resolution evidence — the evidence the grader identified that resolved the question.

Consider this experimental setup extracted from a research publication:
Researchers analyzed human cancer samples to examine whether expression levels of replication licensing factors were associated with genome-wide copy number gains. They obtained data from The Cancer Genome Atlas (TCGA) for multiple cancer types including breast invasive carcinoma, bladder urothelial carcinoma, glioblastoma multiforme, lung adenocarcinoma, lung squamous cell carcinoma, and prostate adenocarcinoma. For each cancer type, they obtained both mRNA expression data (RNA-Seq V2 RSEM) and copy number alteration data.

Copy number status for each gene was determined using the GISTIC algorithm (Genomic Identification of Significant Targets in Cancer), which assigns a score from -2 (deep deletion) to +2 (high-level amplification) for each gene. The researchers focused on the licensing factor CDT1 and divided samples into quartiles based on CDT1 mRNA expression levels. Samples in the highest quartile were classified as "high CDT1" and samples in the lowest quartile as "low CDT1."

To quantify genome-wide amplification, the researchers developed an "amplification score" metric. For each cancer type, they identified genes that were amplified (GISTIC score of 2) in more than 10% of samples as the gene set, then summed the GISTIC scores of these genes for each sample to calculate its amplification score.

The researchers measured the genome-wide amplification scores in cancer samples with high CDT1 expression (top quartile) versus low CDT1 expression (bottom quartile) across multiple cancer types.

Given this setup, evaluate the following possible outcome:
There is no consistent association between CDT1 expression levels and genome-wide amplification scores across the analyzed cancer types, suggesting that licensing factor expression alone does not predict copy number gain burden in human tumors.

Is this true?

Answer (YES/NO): NO